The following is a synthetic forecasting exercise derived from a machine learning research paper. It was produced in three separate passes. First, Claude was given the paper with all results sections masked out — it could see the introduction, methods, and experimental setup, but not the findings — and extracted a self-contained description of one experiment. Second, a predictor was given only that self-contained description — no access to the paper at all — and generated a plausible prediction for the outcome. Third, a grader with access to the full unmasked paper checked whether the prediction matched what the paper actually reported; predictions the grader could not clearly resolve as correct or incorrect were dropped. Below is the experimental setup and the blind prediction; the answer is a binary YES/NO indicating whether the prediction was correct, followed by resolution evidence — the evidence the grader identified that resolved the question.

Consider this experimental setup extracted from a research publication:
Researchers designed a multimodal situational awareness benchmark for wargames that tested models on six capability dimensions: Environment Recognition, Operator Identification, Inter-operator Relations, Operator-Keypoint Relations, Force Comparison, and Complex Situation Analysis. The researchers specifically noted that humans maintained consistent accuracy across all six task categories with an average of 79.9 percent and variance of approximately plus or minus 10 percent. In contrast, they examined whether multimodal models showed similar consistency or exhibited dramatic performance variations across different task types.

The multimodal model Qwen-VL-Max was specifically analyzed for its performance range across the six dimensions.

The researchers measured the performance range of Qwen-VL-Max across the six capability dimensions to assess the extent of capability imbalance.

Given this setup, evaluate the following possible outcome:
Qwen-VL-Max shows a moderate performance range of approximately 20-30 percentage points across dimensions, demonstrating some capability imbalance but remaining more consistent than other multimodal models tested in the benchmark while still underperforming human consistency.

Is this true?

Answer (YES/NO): NO